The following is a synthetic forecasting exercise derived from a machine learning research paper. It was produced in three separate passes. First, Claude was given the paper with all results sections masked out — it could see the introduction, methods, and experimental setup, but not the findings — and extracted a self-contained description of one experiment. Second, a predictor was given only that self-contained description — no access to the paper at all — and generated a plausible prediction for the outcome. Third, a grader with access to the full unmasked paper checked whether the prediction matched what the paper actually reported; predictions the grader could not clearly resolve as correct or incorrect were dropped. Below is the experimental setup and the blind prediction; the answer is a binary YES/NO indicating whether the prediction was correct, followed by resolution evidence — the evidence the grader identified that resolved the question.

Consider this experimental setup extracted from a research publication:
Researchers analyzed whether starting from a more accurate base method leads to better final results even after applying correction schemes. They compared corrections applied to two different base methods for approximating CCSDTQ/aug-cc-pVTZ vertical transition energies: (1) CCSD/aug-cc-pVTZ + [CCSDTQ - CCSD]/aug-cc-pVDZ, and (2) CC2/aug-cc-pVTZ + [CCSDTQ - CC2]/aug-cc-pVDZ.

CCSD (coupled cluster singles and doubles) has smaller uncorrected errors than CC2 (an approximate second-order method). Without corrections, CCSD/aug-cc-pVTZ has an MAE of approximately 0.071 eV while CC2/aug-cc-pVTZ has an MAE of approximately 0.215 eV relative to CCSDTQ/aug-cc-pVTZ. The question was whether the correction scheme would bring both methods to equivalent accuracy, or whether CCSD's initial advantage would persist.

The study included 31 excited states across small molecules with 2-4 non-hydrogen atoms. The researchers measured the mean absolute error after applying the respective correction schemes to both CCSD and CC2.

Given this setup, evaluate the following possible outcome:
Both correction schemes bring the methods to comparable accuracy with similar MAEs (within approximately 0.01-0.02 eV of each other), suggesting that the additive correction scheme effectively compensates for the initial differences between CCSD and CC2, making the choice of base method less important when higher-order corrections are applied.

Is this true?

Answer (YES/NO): NO